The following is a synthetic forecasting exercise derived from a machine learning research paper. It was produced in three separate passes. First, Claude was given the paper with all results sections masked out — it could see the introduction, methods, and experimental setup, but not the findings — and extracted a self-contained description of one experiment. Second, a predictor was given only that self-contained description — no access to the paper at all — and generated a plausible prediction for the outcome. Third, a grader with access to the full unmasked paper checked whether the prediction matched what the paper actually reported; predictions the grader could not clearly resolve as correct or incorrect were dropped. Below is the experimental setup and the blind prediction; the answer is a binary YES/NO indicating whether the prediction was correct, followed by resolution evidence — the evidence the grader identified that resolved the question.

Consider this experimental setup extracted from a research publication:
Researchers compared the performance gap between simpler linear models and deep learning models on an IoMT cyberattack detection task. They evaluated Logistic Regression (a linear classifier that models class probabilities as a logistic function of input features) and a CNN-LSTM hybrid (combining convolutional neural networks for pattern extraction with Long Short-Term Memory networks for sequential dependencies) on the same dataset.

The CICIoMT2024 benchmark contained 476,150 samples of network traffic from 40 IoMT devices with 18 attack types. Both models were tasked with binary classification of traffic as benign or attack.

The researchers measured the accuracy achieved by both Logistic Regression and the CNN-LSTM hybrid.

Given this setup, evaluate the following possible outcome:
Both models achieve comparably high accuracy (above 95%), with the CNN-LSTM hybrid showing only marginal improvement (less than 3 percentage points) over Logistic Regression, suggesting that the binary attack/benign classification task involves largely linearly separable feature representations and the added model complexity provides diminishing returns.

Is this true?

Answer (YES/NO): NO